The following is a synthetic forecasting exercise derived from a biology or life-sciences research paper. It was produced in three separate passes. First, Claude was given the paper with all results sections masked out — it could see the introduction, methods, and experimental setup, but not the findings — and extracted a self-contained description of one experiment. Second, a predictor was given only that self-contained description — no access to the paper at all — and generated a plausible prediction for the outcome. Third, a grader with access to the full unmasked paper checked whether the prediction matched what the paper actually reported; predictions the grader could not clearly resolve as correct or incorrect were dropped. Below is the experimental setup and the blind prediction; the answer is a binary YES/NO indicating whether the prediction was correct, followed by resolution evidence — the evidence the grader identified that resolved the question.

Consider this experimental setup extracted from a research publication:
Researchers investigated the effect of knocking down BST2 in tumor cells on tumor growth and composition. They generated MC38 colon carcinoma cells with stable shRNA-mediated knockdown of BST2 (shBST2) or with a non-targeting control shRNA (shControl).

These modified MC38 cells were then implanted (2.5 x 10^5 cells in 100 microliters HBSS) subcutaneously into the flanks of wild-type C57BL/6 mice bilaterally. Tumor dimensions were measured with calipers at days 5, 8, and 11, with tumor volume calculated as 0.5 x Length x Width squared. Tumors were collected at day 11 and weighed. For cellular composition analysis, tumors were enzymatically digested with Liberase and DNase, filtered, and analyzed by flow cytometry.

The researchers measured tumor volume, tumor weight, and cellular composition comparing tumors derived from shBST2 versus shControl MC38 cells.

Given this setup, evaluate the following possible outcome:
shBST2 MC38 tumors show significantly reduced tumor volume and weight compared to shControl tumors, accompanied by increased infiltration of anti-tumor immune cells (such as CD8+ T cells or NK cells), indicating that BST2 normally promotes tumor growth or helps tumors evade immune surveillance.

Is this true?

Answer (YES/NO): NO